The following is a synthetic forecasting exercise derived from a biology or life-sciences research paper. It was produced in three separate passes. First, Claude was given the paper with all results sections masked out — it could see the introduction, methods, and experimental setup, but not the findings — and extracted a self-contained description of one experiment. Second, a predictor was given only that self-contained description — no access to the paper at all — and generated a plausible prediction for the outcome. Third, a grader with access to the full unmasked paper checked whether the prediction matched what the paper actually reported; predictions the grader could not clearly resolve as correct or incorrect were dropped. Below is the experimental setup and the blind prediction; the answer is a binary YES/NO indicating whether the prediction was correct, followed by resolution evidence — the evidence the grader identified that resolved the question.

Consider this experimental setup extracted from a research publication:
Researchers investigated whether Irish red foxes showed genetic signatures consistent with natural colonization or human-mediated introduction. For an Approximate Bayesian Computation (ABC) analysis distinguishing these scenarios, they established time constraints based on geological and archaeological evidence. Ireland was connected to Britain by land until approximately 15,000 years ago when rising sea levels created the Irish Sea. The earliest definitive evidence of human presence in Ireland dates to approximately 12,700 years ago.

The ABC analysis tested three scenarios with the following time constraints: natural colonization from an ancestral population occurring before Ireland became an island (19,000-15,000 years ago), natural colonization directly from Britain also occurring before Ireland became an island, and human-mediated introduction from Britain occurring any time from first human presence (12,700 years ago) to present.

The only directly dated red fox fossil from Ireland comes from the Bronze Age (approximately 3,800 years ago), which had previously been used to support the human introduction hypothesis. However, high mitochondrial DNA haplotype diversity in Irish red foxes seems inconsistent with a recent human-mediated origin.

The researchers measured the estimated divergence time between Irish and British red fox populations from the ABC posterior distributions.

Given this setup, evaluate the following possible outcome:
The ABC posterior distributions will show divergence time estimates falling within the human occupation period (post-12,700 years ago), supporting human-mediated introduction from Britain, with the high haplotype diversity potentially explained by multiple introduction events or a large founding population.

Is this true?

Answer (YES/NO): NO